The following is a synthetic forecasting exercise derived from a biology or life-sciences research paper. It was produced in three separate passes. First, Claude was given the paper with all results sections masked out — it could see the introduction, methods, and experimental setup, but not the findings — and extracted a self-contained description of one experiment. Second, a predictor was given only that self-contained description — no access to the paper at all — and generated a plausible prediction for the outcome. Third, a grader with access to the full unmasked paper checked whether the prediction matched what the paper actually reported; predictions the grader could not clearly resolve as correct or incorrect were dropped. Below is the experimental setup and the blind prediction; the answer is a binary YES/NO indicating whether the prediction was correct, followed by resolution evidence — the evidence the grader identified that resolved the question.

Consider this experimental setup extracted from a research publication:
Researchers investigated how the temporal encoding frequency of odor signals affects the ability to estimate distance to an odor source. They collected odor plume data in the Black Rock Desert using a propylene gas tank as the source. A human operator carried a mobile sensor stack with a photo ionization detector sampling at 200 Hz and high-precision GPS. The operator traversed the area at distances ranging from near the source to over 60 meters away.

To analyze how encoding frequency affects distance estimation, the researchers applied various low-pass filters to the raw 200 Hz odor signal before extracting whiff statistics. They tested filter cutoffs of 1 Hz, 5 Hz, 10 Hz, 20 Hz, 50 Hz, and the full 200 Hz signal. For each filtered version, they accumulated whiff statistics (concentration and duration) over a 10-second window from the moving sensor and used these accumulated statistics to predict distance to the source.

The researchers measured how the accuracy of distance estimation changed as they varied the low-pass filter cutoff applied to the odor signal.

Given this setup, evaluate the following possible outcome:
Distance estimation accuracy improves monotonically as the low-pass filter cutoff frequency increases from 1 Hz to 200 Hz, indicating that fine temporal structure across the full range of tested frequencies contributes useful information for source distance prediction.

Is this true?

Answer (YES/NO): NO